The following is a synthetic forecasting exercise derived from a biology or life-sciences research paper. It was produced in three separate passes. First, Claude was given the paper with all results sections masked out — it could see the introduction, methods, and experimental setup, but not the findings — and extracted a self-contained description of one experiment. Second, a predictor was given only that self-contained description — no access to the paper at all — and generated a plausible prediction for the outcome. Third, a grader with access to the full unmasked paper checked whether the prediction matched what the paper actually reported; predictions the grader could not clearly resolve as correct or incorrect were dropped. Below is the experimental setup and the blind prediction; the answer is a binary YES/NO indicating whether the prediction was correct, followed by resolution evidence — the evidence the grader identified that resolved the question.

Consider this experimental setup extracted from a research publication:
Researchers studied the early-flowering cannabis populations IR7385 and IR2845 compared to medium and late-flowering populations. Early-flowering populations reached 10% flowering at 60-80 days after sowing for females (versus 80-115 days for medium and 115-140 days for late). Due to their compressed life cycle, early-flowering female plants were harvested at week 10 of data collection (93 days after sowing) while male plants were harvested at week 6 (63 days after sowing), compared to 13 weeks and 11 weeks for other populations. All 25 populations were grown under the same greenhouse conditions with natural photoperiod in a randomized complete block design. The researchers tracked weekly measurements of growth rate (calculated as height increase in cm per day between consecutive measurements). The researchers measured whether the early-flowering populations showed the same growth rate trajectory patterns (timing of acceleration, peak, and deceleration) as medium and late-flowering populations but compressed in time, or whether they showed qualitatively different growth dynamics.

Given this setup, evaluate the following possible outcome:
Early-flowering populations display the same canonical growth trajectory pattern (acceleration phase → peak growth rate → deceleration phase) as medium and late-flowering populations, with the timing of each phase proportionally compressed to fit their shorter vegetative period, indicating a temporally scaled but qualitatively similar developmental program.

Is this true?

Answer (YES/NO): NO